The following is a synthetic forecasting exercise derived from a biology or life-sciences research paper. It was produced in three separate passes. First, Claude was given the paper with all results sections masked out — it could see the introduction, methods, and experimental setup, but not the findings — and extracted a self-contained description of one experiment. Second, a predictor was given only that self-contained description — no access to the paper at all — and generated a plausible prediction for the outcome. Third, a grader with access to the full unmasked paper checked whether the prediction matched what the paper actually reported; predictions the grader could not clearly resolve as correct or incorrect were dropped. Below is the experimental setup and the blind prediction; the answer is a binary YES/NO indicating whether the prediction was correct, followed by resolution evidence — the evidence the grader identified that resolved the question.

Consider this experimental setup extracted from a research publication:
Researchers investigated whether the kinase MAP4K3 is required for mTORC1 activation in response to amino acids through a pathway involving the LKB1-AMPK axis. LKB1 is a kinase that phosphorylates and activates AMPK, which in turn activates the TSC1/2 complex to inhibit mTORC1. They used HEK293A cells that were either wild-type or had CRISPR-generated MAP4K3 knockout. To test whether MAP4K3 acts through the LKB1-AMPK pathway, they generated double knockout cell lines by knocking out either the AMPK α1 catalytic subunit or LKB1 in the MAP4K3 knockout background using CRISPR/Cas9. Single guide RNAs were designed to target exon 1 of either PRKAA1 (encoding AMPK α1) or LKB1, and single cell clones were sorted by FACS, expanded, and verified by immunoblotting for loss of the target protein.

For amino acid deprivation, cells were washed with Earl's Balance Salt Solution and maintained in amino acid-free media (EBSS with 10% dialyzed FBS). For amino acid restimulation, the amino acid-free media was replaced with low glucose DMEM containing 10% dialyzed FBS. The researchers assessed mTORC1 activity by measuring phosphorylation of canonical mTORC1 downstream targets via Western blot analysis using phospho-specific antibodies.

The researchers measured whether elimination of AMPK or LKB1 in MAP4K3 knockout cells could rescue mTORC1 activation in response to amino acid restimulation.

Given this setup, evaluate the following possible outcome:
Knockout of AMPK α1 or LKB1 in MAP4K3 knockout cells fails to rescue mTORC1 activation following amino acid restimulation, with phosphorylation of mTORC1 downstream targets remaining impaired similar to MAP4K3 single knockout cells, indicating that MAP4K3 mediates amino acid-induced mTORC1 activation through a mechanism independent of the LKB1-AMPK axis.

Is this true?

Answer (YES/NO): NO